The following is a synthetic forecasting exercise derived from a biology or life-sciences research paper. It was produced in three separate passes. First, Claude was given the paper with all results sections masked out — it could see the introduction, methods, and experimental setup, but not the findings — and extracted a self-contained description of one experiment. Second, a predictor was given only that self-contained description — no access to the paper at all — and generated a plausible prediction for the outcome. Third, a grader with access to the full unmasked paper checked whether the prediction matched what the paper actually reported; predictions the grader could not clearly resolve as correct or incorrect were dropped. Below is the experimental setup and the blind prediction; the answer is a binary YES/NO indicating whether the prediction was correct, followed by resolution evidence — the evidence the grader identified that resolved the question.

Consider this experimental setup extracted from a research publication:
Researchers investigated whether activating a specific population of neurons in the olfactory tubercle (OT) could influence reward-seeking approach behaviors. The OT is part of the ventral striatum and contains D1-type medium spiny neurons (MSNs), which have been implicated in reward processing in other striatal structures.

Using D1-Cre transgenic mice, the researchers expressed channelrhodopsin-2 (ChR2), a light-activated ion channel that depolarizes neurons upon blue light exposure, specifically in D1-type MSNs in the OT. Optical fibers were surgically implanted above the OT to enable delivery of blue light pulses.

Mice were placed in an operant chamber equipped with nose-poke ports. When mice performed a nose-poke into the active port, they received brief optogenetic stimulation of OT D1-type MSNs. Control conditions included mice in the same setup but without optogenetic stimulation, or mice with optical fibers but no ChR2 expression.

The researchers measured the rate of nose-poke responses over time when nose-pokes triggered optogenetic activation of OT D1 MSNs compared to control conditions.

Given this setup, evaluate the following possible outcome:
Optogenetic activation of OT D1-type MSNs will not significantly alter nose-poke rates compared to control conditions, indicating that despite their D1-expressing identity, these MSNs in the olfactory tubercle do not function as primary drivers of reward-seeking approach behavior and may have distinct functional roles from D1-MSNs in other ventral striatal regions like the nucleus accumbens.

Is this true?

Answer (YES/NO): NO